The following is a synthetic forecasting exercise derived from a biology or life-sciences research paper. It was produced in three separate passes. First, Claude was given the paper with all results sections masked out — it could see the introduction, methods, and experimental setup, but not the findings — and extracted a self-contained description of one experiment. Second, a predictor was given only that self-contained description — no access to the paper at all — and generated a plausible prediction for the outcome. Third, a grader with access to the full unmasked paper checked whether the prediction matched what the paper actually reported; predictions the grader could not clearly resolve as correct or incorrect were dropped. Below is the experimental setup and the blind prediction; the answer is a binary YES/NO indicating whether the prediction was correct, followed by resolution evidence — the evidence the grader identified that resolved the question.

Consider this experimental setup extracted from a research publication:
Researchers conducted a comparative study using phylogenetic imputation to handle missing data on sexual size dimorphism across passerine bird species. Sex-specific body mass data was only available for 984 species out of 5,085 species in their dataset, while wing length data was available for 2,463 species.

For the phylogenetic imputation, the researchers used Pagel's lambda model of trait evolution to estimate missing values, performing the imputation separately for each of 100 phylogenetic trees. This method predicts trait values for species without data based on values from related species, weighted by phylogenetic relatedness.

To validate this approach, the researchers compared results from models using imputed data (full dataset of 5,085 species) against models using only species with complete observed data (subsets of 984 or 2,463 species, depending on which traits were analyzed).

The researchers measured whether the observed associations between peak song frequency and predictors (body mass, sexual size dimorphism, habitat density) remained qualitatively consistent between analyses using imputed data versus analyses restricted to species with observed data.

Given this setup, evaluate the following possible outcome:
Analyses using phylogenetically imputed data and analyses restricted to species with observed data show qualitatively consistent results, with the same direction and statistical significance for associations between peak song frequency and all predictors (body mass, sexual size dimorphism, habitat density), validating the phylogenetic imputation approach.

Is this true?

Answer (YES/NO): NO